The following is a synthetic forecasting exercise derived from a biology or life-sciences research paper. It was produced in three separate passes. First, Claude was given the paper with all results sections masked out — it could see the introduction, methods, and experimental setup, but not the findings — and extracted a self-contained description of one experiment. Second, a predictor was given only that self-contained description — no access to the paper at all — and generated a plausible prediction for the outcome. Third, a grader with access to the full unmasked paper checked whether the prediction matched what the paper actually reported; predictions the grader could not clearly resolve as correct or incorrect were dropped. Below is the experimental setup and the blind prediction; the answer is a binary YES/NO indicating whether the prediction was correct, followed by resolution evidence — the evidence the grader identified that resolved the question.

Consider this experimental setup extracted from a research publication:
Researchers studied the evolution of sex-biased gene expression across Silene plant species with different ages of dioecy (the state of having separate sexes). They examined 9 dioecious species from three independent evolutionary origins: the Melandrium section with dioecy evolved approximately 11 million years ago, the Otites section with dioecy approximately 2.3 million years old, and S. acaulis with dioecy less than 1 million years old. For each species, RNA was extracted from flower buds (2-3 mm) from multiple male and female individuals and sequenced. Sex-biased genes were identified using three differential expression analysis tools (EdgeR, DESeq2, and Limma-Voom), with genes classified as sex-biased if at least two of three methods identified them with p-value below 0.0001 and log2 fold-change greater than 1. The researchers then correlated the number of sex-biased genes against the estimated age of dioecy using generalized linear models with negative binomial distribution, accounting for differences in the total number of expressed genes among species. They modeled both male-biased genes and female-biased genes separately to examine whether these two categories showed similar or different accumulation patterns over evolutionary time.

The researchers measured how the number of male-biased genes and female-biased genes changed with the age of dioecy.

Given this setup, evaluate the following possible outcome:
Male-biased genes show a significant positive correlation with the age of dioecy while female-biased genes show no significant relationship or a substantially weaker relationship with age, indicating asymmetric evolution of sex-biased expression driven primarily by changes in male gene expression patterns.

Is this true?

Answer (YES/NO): NO